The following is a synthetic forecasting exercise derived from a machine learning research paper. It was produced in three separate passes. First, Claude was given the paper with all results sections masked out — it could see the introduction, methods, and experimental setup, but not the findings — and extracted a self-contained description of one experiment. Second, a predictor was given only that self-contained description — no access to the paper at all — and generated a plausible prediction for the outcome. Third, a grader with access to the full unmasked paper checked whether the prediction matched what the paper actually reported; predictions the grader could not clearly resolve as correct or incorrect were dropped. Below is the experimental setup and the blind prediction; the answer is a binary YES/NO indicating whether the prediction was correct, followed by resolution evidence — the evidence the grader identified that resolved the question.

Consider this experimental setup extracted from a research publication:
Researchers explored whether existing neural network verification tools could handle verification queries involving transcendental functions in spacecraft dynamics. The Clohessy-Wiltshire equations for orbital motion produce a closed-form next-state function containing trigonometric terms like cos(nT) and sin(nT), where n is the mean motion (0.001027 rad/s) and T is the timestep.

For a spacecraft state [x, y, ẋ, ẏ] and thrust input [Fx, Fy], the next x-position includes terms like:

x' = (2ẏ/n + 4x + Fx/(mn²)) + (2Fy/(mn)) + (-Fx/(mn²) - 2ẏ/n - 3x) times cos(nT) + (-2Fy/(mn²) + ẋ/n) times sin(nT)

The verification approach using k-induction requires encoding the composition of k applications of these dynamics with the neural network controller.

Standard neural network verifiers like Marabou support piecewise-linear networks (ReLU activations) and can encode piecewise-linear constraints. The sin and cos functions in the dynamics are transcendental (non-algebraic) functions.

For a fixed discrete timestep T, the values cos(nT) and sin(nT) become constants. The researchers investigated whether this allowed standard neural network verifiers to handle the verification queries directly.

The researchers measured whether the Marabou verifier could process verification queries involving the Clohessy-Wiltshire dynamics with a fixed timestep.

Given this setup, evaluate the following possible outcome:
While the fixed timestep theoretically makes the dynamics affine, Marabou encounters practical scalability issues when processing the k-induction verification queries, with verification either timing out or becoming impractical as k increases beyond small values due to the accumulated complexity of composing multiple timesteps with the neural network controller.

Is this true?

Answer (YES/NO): NO